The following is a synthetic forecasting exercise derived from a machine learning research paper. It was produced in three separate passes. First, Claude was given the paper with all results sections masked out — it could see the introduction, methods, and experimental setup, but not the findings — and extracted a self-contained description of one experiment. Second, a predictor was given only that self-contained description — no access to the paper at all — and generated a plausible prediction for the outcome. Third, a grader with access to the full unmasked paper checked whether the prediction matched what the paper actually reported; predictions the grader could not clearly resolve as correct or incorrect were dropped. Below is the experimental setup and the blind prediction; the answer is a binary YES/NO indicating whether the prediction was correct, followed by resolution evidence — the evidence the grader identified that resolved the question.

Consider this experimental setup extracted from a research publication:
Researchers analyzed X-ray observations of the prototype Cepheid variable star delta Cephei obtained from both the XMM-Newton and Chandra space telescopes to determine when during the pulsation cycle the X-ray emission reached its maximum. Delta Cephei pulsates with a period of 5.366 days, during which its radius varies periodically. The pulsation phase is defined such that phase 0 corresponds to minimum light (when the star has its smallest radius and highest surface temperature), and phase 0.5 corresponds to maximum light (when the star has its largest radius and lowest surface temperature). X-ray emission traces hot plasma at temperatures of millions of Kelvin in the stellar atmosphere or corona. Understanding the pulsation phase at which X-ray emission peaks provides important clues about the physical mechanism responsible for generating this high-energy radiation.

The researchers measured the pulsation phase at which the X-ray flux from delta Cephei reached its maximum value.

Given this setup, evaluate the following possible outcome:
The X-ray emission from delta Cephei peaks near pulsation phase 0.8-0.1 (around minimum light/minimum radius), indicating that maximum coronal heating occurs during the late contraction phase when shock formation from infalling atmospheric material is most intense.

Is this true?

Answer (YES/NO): NO